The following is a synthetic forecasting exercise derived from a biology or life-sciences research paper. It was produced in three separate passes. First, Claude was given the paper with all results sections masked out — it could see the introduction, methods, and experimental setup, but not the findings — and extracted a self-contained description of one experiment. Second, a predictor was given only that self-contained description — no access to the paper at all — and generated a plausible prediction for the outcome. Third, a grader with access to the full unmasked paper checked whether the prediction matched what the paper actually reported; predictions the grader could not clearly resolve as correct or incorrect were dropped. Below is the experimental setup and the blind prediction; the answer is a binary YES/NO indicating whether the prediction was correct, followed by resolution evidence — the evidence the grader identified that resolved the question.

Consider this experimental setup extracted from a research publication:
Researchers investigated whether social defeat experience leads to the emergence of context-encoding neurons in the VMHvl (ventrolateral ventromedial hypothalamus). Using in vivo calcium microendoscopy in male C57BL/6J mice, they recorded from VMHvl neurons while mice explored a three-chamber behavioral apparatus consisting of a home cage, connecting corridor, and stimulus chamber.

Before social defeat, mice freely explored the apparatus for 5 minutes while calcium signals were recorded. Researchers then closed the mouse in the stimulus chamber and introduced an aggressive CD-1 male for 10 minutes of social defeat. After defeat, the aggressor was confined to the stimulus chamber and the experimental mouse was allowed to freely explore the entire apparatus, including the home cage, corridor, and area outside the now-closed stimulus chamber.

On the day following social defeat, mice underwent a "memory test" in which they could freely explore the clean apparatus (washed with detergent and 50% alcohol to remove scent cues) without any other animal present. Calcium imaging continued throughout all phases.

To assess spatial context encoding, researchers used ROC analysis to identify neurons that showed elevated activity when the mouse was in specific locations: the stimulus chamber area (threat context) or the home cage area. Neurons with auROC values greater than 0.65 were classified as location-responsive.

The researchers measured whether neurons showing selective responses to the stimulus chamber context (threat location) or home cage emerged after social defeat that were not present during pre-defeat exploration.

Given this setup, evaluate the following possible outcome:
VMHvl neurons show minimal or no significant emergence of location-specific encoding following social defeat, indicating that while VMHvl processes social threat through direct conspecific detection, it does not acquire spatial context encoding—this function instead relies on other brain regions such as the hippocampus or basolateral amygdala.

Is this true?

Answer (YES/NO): NO